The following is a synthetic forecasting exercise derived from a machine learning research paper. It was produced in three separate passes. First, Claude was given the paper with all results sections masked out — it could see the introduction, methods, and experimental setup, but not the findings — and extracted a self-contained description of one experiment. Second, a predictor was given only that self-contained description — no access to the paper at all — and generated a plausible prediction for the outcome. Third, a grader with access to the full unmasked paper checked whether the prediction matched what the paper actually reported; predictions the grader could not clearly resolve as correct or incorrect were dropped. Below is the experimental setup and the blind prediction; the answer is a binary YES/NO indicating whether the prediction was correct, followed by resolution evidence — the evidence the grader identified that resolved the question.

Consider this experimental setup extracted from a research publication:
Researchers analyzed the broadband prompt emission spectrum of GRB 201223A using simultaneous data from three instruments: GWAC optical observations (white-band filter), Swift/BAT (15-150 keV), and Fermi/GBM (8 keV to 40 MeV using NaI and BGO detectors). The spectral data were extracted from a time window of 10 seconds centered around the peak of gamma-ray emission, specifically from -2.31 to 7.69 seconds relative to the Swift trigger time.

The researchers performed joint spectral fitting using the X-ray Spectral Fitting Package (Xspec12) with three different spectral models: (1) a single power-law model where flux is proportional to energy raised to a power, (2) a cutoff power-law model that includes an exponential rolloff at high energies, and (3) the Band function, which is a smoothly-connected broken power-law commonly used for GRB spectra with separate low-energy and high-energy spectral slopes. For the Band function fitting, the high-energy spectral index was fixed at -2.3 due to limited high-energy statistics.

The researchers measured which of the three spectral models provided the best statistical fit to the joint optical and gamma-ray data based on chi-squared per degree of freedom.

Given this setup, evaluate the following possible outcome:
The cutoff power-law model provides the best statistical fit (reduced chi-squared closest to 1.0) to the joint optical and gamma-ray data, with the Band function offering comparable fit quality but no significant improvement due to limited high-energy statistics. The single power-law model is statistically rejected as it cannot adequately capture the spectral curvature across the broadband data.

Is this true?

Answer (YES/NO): YES